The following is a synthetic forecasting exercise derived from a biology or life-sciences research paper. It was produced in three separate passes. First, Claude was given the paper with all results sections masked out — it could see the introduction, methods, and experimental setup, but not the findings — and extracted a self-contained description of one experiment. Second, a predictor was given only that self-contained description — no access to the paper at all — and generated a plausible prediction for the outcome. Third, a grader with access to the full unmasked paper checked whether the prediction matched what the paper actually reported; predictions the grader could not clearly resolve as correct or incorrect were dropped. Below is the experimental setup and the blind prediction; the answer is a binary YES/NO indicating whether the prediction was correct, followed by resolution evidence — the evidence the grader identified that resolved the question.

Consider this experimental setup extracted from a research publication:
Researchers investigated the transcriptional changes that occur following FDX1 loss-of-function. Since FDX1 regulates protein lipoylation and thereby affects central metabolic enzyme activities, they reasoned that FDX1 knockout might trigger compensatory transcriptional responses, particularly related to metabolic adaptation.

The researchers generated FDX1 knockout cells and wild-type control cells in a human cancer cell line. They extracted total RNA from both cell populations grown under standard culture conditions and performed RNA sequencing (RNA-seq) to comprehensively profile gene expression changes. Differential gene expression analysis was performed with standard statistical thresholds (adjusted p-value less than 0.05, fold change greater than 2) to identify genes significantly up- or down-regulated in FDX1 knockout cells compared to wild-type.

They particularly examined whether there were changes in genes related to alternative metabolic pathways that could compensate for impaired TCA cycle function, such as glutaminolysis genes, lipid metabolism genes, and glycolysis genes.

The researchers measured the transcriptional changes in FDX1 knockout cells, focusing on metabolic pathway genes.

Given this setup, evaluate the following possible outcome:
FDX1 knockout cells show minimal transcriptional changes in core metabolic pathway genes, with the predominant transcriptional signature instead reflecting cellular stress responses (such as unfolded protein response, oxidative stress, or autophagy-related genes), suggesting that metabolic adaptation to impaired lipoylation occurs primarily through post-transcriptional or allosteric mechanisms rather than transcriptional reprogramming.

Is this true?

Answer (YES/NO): NO